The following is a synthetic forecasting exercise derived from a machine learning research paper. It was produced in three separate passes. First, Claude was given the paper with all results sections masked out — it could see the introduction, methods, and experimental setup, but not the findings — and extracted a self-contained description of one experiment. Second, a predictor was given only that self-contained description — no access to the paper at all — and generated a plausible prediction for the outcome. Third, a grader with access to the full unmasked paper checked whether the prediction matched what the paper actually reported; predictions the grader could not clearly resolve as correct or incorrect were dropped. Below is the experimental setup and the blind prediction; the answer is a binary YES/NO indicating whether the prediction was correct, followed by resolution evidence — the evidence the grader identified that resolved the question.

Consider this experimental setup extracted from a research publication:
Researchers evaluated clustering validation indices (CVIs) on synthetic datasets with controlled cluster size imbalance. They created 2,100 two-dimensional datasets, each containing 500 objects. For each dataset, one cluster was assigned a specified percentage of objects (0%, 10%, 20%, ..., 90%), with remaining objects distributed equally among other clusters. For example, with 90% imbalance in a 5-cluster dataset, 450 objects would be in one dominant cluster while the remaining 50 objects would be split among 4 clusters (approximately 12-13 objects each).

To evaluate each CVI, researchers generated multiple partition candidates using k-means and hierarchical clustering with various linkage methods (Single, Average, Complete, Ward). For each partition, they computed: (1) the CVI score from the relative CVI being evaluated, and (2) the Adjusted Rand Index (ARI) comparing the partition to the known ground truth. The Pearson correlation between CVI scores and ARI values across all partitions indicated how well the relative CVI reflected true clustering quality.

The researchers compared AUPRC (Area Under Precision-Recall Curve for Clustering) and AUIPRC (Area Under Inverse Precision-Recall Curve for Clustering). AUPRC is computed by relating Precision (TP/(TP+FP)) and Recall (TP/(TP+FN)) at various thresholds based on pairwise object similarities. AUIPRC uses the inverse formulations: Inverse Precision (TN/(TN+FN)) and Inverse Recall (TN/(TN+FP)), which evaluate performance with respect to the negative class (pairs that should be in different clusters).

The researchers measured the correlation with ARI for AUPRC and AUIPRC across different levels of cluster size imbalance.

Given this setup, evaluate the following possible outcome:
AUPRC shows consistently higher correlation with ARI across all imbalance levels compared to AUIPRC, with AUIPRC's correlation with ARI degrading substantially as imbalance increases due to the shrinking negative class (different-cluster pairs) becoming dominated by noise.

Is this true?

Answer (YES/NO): NO